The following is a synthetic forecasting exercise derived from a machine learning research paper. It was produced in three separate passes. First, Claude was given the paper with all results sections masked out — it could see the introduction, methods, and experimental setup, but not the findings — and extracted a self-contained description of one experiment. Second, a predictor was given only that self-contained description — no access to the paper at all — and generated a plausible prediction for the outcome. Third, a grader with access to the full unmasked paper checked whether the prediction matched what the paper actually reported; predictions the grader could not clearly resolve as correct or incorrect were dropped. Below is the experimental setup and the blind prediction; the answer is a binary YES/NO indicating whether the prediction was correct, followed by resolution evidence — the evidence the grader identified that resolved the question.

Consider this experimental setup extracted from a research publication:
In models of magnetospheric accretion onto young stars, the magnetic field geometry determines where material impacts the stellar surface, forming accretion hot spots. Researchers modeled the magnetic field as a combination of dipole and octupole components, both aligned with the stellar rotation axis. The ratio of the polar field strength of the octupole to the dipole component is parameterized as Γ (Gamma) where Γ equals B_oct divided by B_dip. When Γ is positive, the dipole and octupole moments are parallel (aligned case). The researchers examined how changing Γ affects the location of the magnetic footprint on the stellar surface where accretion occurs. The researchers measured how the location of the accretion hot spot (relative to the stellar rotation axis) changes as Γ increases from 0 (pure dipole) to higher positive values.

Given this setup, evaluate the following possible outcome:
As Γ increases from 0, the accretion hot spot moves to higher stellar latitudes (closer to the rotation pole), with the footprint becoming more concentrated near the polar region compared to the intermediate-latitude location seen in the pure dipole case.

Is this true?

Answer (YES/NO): YES